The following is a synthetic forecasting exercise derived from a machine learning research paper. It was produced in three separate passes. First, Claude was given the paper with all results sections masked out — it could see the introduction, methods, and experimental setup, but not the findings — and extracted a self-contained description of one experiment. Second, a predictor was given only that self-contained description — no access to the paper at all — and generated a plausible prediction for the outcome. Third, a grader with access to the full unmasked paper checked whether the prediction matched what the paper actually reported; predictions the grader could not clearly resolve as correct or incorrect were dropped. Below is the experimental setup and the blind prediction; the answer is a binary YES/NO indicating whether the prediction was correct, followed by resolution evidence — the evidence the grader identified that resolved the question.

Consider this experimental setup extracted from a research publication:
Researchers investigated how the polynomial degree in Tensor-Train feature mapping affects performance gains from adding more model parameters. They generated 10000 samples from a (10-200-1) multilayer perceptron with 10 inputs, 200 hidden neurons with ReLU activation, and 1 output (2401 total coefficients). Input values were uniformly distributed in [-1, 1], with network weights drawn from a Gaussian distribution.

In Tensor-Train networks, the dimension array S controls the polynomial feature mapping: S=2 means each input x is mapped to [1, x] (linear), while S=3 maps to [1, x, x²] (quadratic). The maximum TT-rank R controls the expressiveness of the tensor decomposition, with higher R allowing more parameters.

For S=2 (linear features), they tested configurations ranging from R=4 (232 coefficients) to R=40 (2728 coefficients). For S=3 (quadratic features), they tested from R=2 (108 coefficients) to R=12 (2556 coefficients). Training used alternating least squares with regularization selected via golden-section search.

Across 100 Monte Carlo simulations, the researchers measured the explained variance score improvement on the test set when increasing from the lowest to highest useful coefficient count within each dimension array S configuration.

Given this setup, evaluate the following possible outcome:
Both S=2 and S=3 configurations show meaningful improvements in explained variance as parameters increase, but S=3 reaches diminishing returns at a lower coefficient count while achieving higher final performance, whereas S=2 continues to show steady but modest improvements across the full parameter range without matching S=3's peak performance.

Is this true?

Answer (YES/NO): NO